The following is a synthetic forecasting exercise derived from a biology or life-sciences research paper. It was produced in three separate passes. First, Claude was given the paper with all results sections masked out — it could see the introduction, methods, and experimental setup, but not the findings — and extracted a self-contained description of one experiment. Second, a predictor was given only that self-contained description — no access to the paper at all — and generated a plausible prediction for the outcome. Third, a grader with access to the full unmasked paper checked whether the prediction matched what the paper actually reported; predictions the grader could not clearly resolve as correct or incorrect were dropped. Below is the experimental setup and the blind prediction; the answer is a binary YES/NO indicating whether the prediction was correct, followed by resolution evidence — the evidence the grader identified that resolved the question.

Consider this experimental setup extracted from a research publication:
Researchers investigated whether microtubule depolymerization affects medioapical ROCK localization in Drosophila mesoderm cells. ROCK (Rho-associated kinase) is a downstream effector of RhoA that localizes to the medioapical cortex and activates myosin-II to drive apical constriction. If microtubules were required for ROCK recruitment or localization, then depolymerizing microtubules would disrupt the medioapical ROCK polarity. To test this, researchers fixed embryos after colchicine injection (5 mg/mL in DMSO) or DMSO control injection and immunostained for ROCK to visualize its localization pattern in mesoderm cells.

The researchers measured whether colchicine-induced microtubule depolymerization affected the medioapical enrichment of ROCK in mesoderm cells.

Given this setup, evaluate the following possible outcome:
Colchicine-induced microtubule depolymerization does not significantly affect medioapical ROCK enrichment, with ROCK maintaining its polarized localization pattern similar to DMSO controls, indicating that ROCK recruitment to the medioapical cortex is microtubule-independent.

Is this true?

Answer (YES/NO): YES